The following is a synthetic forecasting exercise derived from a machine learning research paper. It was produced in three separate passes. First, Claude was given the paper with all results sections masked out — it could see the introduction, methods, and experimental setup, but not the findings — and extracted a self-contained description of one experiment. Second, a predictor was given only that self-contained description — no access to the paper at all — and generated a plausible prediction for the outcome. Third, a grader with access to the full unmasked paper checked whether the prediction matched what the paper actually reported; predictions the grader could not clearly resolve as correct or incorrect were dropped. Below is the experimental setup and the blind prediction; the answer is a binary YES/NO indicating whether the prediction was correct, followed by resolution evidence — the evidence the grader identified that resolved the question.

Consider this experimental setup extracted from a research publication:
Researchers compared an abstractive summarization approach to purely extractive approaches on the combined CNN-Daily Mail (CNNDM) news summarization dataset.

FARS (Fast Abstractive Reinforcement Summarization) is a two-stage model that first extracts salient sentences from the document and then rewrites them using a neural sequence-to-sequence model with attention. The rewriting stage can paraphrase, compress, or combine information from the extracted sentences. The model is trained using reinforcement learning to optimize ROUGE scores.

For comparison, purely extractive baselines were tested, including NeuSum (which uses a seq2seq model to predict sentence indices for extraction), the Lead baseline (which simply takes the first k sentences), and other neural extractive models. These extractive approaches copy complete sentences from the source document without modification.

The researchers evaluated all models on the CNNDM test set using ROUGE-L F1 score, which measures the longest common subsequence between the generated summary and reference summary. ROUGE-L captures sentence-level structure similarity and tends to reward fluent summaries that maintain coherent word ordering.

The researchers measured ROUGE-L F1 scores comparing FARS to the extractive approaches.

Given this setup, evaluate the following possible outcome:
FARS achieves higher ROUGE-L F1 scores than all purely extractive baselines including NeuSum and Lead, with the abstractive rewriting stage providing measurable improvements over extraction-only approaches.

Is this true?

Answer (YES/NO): YES